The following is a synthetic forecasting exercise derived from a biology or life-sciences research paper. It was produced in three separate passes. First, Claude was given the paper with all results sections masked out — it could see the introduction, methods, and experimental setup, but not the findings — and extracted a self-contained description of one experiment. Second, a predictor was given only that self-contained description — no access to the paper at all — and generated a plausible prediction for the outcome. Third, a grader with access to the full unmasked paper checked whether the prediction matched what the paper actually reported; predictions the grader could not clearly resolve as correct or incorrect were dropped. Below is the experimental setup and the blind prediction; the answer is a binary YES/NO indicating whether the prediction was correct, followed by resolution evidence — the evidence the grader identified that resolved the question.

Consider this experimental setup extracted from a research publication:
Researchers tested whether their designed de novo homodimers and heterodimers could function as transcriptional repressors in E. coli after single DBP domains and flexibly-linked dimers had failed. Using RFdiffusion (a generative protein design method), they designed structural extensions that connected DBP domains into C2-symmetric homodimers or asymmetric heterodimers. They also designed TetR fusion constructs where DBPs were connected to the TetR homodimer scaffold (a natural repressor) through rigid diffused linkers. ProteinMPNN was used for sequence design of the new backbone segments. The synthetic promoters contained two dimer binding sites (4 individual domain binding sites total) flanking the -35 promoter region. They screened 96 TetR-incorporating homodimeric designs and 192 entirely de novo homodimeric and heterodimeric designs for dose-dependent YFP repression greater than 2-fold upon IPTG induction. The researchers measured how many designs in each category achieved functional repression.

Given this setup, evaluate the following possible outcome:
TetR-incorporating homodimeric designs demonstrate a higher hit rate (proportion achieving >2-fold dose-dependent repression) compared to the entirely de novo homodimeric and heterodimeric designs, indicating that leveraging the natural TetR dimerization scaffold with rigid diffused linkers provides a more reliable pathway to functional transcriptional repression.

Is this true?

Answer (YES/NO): NO